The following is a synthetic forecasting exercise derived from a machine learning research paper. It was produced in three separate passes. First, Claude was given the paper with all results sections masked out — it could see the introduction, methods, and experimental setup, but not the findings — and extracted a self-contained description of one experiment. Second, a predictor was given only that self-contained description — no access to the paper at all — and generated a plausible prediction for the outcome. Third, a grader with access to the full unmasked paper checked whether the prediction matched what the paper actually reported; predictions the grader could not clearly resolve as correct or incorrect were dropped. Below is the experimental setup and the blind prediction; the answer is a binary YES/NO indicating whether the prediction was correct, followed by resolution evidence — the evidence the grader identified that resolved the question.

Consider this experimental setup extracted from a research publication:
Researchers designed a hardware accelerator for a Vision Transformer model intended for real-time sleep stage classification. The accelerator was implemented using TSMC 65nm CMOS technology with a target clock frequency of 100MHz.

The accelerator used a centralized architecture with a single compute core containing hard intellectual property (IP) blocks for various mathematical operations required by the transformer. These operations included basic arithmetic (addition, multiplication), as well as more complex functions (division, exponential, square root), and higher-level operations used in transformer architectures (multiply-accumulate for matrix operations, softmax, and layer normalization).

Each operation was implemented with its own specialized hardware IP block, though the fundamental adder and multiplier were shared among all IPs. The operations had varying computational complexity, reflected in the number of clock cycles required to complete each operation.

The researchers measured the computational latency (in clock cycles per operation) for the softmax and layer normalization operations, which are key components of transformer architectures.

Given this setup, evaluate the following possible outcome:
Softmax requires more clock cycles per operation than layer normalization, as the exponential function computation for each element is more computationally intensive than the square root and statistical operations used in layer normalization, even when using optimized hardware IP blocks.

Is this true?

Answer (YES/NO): NO